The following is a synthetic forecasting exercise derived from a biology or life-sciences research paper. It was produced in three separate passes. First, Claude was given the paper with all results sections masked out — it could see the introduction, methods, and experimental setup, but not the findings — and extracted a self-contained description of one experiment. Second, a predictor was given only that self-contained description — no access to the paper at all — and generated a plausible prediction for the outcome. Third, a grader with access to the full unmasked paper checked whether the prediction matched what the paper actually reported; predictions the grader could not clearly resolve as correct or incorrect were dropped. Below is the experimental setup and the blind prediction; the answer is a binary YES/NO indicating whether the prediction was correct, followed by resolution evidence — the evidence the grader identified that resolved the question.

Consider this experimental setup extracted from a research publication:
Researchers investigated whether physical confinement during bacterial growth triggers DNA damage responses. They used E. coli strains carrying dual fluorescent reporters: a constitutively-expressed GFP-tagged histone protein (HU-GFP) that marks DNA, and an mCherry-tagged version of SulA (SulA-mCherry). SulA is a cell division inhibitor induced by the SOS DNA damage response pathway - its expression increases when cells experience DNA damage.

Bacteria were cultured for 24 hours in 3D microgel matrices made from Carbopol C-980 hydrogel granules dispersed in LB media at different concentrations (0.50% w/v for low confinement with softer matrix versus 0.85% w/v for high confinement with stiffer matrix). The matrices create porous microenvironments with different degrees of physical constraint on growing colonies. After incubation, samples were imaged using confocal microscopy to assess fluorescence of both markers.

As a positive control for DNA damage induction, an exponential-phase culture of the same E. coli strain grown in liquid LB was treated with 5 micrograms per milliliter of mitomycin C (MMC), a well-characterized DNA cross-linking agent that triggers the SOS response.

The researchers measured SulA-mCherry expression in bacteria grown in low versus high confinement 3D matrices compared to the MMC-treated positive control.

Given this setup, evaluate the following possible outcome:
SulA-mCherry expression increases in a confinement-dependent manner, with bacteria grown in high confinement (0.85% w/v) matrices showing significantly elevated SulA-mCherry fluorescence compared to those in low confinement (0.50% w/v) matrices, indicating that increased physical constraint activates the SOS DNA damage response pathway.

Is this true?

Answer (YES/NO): NO